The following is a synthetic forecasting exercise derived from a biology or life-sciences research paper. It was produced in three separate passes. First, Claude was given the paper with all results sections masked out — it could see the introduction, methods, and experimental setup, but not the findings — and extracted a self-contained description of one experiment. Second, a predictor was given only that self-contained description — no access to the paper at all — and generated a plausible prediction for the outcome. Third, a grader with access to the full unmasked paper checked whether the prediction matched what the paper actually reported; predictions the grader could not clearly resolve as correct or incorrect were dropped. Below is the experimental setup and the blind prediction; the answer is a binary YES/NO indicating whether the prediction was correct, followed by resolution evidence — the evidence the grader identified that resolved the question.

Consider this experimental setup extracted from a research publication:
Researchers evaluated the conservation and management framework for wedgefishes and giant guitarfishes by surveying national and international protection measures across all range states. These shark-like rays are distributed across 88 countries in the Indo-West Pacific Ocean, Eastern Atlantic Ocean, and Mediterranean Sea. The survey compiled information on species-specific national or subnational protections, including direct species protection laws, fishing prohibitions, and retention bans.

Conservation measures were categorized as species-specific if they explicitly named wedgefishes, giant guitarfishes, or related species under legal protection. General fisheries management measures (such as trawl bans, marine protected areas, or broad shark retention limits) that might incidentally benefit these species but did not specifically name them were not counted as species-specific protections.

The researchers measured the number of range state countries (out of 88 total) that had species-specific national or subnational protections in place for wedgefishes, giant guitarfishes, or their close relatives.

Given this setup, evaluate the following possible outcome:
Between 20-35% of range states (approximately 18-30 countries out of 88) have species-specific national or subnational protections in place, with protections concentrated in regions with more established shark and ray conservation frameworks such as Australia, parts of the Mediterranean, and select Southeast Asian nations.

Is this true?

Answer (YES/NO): NO